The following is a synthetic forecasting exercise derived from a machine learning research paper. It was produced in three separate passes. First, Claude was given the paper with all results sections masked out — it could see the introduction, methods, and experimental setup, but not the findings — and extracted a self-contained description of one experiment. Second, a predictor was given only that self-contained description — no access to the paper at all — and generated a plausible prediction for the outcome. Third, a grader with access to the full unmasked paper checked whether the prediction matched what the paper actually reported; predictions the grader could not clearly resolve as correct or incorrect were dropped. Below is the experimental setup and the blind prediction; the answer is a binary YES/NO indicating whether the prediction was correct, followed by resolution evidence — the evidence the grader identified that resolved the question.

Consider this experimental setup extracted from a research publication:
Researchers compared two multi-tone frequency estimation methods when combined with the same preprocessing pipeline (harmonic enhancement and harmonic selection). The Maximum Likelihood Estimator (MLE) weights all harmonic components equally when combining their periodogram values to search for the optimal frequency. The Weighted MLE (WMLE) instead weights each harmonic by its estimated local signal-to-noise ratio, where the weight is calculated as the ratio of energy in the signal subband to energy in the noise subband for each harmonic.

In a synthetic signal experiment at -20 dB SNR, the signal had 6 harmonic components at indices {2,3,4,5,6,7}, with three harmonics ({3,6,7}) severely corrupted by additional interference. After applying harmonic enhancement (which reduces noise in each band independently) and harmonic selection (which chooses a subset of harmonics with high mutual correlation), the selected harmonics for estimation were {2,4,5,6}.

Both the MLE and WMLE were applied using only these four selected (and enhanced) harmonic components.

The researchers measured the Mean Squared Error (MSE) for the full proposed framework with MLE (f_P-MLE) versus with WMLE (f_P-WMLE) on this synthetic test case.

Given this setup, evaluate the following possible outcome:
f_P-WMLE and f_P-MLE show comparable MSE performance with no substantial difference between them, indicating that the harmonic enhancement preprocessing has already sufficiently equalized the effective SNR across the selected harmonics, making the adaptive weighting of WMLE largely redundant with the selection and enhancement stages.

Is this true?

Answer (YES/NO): NO